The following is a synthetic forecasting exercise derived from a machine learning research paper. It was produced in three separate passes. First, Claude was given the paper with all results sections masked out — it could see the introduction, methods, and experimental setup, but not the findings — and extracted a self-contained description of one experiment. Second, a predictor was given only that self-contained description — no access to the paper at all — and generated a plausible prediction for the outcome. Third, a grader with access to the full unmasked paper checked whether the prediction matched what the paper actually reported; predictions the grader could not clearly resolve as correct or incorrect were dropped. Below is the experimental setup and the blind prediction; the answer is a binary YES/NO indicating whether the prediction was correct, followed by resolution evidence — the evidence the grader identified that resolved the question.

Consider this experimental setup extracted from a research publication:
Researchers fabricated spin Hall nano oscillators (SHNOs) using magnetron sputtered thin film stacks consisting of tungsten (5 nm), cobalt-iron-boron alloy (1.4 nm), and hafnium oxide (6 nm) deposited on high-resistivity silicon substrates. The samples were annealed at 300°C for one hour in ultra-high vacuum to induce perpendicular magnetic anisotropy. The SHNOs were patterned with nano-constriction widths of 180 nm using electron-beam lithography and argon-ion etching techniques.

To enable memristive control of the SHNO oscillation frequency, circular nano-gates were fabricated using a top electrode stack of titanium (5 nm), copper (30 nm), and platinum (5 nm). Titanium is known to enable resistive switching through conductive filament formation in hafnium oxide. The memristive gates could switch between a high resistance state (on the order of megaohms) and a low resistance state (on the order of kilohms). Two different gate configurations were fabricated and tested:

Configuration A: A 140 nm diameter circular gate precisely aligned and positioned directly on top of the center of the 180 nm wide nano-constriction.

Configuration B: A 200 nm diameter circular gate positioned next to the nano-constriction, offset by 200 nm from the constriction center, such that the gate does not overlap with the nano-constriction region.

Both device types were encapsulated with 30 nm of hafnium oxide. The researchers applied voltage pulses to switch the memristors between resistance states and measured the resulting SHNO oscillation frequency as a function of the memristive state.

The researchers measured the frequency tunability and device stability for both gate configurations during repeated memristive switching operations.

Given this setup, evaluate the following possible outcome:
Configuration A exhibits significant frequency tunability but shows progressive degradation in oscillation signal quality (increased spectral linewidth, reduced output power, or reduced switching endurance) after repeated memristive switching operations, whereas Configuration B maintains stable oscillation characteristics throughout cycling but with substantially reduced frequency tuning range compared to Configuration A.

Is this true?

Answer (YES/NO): NO